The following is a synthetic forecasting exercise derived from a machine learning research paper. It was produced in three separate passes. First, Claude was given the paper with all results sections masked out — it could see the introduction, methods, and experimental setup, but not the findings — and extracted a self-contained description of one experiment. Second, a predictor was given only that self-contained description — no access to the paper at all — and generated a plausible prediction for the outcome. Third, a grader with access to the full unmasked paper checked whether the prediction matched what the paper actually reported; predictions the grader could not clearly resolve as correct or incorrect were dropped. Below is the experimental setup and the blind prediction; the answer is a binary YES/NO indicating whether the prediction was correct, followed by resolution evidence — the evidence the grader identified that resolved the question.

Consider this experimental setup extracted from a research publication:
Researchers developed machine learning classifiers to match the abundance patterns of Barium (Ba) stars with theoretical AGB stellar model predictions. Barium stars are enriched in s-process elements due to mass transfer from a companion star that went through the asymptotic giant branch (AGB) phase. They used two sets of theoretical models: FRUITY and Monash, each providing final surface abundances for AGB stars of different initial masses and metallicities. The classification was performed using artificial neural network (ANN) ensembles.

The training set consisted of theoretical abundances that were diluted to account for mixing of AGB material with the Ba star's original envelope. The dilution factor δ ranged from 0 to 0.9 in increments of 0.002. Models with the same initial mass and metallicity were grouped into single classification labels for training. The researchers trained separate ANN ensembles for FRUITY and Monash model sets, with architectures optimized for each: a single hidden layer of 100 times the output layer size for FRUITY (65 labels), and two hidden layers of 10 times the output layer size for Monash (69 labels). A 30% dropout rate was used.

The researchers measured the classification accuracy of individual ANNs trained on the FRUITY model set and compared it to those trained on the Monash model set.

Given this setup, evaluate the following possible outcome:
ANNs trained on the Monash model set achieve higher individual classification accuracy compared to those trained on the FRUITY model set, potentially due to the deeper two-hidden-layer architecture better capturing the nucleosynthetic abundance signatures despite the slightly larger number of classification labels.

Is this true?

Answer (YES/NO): NO